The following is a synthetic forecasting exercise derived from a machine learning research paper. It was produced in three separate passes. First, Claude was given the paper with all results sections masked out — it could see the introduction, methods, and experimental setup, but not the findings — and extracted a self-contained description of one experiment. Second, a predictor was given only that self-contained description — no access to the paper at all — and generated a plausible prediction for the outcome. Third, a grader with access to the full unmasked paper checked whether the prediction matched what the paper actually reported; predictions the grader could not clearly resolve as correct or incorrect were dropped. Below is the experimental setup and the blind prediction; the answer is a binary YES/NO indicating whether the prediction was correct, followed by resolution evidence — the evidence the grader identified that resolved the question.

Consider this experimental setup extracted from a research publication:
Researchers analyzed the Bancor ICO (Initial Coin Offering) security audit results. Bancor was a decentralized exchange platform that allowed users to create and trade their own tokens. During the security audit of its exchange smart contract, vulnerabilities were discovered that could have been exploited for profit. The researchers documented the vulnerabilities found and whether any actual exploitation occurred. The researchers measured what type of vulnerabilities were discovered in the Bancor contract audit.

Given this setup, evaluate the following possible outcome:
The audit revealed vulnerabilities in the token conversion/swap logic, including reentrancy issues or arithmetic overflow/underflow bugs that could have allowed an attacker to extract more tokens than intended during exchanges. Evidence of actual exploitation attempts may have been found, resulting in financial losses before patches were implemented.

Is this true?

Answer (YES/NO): NO